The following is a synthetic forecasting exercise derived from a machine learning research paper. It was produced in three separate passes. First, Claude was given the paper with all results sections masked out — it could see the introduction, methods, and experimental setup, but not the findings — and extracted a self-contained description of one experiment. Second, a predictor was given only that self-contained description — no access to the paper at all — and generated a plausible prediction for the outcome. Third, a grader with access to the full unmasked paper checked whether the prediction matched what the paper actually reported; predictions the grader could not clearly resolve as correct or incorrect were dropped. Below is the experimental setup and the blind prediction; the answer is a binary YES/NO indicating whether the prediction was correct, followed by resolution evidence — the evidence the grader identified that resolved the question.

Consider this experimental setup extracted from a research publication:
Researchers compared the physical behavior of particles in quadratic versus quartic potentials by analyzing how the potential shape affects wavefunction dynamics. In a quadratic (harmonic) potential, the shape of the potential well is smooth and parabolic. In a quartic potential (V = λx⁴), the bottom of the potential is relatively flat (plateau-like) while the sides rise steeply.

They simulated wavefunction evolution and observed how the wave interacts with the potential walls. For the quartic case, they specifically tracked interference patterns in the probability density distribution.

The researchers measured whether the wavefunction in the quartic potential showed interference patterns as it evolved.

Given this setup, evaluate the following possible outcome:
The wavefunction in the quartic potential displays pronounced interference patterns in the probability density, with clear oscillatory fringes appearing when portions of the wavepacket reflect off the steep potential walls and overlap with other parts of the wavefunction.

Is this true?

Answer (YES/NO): YES